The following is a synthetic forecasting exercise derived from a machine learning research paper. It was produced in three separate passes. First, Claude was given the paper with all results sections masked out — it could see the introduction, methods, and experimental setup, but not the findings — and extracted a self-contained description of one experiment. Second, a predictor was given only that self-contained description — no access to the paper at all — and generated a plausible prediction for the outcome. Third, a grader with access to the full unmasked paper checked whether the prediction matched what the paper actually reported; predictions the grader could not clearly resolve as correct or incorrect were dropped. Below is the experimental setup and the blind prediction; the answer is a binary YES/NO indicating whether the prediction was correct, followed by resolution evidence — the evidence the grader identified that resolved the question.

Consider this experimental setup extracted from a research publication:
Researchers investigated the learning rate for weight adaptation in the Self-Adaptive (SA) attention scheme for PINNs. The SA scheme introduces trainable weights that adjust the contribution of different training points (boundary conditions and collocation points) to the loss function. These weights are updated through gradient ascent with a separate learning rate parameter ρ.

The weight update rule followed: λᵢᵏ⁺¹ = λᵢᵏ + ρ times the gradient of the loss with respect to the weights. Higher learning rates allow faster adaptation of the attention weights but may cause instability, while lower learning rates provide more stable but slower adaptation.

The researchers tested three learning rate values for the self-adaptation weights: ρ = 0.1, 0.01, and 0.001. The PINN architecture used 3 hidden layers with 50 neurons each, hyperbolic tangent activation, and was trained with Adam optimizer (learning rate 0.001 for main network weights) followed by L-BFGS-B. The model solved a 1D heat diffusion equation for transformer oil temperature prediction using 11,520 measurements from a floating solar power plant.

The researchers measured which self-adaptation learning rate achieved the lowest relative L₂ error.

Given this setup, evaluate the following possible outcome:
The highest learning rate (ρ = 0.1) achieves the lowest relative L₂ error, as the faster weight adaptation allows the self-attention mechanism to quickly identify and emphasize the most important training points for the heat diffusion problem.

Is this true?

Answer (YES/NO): NO